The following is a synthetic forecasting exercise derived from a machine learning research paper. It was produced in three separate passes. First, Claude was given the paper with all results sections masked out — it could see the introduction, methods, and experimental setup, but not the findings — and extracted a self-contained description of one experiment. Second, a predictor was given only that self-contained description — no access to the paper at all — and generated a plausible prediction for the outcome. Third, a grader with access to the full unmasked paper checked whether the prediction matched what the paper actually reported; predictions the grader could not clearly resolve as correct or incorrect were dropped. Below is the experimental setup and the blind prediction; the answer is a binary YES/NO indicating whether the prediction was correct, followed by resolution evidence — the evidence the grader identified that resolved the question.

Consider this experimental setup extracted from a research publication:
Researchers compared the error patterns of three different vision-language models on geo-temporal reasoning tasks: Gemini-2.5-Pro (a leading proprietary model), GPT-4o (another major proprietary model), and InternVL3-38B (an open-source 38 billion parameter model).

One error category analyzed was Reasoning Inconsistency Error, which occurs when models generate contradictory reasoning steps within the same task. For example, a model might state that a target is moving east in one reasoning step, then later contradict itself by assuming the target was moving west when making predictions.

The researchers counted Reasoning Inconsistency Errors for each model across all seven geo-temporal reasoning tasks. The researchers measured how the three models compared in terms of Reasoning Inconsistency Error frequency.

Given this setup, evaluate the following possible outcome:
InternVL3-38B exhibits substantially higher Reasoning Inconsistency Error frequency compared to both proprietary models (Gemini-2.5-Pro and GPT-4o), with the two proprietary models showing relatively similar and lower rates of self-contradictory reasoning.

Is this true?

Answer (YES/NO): NO